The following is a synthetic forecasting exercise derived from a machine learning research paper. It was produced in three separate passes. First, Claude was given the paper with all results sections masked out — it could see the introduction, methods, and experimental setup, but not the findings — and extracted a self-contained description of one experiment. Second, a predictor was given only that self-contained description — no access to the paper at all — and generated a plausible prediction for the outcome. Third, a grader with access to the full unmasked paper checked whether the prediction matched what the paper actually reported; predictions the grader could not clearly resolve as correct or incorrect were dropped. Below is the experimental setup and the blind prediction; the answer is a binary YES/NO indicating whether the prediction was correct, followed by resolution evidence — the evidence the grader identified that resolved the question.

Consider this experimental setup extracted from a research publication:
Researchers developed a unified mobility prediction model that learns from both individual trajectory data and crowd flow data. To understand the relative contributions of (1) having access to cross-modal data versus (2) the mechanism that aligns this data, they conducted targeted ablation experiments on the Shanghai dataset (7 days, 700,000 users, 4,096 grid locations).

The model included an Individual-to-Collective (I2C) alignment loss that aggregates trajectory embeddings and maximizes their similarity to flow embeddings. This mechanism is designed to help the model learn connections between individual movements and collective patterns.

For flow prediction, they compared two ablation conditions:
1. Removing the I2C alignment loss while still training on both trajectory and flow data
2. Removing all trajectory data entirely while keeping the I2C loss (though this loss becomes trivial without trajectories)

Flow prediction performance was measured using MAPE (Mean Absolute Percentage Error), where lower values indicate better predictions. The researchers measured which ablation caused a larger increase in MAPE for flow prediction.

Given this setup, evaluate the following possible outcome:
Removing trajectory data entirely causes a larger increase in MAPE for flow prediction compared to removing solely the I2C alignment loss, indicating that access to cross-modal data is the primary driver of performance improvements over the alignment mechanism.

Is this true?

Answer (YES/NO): YES